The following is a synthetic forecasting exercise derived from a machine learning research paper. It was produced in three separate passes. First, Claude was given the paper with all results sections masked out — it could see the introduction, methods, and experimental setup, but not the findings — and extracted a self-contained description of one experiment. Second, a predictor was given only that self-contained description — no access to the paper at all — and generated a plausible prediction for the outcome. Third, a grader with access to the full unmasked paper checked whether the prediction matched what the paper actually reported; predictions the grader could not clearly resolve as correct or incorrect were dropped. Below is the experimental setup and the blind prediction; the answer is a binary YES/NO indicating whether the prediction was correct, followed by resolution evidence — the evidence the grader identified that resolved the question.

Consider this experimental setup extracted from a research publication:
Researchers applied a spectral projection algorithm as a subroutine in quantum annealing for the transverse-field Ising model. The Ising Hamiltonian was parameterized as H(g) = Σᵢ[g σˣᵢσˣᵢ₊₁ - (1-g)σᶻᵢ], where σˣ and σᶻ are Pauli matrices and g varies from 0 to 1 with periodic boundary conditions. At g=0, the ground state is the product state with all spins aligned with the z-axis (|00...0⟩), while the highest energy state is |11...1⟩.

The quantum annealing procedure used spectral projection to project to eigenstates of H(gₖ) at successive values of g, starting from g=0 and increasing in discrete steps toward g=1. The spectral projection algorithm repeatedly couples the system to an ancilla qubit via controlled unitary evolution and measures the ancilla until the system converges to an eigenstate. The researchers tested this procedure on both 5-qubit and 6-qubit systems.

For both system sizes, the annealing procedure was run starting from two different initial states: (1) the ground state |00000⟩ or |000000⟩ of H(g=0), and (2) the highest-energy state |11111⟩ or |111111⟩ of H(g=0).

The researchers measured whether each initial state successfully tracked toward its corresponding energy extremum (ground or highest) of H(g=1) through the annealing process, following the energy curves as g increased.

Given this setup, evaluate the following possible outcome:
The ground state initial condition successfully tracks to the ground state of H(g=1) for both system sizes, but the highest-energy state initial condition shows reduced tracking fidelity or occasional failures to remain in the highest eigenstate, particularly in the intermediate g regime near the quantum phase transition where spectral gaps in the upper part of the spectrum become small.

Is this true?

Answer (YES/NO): NO